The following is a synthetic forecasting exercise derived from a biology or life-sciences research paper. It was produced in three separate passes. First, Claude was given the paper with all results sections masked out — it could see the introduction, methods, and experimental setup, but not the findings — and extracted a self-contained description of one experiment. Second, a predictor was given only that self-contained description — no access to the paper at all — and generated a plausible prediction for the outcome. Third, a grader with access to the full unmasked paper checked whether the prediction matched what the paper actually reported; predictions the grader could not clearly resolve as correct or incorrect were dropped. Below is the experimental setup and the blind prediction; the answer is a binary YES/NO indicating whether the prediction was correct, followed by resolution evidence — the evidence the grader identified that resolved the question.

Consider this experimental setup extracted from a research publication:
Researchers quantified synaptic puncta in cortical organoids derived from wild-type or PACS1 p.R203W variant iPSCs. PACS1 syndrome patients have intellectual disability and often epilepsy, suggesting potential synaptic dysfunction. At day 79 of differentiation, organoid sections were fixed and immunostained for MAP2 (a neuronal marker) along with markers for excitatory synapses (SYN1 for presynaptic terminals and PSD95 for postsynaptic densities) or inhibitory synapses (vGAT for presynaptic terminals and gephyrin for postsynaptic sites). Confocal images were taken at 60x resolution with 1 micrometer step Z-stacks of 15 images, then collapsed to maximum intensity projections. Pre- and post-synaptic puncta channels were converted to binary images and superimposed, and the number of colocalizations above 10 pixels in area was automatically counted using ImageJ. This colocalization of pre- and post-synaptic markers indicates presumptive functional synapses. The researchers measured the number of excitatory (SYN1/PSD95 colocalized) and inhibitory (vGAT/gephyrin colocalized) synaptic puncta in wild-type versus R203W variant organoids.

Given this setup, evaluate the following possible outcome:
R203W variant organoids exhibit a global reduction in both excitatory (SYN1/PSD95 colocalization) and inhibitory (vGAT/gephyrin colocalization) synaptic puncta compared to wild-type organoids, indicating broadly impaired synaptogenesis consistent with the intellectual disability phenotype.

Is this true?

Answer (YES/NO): NO